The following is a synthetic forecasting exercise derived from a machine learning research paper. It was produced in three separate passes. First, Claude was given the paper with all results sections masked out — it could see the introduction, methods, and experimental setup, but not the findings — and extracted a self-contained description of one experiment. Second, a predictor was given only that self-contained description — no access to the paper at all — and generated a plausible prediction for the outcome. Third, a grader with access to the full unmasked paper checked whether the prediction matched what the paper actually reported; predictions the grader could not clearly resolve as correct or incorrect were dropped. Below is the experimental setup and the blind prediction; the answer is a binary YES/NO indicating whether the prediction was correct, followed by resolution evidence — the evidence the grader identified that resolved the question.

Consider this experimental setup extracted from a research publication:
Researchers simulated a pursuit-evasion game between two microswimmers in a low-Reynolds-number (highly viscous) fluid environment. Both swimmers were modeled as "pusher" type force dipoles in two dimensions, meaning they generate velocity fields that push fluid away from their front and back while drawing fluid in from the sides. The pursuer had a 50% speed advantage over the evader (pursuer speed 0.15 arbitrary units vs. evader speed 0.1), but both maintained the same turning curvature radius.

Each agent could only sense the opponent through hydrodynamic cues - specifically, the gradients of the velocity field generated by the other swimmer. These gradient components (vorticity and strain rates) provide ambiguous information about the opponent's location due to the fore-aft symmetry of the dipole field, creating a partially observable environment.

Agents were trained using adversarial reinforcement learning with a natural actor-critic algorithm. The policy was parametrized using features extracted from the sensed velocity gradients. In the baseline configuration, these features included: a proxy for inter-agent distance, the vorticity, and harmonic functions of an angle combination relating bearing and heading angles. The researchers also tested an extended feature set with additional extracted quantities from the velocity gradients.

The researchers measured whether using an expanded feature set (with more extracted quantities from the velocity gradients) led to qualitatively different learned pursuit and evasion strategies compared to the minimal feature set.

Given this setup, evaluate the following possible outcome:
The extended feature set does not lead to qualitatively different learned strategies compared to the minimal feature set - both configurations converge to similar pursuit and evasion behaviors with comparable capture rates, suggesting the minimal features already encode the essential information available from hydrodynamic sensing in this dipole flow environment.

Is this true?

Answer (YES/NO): YES